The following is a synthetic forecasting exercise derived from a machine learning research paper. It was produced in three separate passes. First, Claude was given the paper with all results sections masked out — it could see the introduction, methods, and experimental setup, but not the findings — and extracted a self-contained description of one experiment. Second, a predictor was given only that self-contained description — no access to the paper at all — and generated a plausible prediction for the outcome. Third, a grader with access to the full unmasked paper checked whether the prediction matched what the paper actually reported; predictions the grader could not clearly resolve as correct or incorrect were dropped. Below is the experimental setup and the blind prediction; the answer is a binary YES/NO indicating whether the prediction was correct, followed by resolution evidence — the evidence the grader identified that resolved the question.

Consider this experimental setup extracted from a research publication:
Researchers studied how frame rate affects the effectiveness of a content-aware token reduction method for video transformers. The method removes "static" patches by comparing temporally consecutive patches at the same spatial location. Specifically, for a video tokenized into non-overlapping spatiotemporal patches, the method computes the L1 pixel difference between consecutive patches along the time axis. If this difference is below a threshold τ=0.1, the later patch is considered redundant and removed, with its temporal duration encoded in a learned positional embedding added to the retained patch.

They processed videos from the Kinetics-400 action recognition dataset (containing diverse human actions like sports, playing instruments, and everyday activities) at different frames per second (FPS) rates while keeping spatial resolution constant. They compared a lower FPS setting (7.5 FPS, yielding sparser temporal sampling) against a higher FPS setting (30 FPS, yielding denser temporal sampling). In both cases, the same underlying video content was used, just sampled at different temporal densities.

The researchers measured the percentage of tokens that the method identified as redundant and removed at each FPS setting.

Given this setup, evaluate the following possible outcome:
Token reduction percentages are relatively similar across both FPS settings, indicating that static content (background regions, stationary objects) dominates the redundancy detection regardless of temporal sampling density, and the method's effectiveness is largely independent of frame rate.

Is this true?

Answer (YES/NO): NO